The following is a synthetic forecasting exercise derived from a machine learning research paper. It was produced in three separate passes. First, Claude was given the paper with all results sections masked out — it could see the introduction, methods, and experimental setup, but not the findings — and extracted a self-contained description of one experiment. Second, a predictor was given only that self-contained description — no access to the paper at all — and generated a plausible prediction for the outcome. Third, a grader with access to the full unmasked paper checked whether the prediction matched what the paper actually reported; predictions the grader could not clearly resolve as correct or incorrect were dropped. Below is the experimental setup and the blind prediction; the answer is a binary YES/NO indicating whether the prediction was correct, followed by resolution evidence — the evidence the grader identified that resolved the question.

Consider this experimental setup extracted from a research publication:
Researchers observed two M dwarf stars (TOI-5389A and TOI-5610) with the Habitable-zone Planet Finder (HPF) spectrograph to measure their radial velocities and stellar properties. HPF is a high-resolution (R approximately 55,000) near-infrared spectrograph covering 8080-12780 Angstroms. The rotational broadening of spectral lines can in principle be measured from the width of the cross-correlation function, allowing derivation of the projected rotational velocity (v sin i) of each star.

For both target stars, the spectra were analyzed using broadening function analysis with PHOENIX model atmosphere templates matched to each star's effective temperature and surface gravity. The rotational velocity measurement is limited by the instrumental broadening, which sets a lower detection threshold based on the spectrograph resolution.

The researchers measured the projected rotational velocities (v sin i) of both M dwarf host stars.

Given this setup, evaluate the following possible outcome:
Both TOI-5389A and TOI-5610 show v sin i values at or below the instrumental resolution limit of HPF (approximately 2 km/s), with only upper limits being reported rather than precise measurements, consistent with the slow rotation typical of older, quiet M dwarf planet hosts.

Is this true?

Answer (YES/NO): YES